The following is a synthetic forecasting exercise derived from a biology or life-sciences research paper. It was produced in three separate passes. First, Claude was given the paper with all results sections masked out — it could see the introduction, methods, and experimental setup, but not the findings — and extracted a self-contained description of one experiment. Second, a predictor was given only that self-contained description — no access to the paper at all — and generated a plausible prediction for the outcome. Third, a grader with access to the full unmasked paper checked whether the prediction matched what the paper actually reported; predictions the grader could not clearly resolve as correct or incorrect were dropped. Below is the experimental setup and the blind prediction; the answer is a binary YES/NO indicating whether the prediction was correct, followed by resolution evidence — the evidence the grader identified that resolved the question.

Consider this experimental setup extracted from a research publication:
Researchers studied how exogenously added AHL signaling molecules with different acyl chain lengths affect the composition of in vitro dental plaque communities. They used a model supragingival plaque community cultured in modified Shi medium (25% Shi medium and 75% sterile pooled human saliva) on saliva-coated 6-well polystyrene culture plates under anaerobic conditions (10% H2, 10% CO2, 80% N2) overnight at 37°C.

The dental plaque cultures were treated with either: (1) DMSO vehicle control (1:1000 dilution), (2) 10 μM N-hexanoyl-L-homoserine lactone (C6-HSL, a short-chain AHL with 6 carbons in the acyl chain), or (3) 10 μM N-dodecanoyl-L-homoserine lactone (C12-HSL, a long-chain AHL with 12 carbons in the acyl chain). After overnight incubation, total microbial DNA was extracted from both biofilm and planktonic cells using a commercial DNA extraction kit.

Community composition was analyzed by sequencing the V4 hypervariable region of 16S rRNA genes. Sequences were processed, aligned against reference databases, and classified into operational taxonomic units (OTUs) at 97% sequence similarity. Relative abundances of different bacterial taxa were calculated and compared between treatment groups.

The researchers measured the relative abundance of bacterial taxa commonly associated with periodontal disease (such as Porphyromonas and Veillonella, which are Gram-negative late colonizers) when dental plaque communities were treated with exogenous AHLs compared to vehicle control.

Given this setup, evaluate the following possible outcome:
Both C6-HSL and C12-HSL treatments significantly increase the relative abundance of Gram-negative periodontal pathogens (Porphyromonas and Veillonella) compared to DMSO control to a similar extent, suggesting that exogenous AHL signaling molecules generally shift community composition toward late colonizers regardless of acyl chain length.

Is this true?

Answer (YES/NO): NO